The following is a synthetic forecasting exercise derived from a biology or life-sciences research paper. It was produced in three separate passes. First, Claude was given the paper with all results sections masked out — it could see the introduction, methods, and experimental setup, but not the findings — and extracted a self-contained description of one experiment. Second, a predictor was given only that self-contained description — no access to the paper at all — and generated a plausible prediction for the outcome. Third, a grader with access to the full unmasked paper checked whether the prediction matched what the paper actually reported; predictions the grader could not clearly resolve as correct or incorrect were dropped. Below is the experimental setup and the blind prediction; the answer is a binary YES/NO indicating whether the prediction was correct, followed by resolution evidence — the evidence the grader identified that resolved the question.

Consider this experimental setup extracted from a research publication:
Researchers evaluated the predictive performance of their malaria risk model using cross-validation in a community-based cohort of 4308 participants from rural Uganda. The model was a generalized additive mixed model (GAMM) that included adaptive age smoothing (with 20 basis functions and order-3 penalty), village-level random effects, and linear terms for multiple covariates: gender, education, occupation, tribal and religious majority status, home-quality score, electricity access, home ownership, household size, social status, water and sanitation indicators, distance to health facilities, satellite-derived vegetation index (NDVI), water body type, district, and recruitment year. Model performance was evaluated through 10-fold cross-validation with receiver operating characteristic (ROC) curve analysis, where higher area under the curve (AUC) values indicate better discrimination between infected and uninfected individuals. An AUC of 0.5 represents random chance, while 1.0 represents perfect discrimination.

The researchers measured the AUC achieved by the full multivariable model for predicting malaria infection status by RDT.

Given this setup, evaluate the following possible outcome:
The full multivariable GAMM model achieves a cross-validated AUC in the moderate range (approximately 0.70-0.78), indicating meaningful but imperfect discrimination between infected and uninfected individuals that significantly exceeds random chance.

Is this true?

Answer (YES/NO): NO